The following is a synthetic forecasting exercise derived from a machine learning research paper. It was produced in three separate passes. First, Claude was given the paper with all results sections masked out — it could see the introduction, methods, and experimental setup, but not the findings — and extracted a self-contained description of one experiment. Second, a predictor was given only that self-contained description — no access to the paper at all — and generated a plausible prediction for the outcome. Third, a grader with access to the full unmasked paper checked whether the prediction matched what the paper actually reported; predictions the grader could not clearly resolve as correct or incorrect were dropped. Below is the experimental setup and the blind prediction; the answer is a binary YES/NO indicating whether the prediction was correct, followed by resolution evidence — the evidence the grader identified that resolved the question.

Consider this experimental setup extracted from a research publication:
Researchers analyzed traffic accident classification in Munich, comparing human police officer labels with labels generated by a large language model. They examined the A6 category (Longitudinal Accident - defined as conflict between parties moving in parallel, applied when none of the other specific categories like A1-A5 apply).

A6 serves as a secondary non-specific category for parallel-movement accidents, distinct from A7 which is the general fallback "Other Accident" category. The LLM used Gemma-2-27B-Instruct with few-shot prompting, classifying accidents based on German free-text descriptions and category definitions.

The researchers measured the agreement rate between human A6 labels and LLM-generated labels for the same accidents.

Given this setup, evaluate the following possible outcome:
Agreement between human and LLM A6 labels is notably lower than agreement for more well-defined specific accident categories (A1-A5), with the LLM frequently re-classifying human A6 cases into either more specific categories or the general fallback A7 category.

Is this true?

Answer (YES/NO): NO